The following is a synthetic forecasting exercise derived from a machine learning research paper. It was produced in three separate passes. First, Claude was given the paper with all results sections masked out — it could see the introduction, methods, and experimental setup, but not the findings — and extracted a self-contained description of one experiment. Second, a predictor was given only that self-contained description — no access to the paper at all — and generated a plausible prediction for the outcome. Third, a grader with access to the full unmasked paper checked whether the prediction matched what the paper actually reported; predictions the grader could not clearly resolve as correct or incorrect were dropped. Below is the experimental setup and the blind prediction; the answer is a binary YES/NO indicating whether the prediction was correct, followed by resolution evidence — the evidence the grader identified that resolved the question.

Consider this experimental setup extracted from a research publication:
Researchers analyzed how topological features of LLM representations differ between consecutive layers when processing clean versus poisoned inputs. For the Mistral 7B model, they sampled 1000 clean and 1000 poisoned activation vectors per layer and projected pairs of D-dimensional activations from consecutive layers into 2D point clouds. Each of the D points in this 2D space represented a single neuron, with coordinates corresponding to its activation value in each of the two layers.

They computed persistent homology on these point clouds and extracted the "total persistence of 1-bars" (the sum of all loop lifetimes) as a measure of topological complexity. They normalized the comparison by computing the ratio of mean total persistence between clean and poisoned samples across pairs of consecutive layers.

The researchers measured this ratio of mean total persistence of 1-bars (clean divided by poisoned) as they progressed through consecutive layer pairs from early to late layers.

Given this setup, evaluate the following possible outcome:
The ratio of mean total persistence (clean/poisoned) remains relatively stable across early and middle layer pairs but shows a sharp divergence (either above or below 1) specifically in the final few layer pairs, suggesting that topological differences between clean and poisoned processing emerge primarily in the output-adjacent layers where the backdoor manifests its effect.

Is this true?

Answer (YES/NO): NO